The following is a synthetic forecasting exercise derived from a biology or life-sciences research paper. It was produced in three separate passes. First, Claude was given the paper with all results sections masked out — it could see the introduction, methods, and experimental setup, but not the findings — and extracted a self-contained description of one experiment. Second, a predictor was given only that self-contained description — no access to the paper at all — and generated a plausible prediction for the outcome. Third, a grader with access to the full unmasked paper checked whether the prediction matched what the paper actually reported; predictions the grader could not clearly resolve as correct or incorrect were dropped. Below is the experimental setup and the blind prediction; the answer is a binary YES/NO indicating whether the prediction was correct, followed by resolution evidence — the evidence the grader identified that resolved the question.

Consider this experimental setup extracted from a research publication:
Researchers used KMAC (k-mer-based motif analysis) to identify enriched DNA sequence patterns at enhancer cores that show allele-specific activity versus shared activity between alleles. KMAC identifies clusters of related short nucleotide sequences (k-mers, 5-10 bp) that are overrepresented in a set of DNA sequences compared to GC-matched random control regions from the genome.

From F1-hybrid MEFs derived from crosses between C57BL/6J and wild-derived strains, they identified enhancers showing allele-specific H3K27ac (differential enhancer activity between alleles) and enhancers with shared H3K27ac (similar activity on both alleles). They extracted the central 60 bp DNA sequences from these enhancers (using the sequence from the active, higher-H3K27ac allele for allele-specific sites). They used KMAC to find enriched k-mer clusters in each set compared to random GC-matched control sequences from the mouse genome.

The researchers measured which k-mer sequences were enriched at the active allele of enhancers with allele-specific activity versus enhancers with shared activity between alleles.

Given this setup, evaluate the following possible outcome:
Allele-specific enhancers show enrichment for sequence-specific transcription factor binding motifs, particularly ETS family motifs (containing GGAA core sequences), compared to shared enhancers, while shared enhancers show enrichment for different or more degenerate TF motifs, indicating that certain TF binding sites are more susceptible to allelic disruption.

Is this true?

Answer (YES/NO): NO